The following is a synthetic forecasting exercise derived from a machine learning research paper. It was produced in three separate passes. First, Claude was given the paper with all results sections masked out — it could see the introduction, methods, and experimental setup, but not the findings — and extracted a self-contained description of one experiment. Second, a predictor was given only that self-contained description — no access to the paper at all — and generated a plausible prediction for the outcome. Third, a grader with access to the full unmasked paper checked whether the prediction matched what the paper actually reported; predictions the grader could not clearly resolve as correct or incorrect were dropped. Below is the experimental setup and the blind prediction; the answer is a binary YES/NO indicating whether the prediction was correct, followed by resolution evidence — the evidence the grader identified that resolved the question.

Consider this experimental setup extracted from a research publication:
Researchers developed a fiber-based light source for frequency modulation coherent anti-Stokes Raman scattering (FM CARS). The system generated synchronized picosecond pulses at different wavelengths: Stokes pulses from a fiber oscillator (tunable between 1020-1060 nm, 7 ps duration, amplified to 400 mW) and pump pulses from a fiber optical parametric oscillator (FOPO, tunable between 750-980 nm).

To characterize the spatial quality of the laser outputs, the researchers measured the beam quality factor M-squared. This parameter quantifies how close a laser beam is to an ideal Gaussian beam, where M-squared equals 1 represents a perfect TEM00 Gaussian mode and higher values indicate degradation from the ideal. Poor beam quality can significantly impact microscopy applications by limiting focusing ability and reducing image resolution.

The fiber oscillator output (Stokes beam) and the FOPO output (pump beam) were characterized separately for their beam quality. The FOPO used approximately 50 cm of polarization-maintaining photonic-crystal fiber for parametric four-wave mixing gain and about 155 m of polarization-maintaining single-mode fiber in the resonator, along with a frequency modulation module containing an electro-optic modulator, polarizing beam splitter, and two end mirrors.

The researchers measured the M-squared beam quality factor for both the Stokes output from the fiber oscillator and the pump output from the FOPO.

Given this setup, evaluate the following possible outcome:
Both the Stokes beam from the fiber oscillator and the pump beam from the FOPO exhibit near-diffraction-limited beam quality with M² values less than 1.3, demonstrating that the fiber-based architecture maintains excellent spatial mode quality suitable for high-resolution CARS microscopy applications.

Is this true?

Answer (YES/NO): YES